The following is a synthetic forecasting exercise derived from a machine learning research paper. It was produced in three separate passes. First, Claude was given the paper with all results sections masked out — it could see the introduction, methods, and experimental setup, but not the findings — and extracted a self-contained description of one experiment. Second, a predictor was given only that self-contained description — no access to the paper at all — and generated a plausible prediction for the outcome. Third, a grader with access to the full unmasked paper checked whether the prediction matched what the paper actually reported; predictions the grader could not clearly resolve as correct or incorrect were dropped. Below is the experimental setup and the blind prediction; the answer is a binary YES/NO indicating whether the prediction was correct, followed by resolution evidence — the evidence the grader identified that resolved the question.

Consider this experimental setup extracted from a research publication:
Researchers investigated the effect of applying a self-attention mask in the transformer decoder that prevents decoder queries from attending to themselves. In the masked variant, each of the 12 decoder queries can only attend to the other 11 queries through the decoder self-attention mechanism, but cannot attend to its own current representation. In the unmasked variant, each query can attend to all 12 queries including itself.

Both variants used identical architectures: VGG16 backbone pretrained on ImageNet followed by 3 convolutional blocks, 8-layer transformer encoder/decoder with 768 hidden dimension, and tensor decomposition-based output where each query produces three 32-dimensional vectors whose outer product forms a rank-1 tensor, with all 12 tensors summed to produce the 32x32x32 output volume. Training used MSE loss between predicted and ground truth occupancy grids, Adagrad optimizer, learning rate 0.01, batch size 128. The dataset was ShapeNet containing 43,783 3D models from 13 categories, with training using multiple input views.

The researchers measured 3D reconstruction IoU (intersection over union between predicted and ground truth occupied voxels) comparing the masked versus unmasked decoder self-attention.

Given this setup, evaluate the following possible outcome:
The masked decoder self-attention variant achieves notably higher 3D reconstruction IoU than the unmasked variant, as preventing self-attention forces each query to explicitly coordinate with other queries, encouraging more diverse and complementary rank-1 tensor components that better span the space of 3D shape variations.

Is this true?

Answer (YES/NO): NO